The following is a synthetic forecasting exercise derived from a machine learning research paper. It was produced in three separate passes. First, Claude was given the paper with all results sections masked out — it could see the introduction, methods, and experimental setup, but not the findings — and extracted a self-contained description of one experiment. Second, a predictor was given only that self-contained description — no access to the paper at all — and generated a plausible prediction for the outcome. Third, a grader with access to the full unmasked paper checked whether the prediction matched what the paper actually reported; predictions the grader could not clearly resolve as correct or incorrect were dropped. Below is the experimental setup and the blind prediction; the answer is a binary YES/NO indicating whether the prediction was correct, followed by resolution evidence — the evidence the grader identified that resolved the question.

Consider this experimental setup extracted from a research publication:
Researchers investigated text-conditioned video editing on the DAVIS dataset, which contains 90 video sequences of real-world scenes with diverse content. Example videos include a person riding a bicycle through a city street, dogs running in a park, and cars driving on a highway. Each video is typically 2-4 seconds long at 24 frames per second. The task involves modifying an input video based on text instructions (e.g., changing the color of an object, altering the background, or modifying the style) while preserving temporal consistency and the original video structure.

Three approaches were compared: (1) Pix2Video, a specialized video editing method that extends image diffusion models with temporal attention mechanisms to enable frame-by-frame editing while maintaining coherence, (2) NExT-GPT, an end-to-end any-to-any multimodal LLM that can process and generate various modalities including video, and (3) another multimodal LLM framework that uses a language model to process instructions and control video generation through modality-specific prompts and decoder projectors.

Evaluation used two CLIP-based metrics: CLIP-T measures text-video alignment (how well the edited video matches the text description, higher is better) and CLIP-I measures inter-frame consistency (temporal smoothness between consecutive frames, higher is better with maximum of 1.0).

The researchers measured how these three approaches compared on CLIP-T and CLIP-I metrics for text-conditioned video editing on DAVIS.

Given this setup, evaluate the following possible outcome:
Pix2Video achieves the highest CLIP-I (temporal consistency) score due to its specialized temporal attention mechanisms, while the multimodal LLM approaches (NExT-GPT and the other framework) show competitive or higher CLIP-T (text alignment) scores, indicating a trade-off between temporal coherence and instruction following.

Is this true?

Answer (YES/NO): NO